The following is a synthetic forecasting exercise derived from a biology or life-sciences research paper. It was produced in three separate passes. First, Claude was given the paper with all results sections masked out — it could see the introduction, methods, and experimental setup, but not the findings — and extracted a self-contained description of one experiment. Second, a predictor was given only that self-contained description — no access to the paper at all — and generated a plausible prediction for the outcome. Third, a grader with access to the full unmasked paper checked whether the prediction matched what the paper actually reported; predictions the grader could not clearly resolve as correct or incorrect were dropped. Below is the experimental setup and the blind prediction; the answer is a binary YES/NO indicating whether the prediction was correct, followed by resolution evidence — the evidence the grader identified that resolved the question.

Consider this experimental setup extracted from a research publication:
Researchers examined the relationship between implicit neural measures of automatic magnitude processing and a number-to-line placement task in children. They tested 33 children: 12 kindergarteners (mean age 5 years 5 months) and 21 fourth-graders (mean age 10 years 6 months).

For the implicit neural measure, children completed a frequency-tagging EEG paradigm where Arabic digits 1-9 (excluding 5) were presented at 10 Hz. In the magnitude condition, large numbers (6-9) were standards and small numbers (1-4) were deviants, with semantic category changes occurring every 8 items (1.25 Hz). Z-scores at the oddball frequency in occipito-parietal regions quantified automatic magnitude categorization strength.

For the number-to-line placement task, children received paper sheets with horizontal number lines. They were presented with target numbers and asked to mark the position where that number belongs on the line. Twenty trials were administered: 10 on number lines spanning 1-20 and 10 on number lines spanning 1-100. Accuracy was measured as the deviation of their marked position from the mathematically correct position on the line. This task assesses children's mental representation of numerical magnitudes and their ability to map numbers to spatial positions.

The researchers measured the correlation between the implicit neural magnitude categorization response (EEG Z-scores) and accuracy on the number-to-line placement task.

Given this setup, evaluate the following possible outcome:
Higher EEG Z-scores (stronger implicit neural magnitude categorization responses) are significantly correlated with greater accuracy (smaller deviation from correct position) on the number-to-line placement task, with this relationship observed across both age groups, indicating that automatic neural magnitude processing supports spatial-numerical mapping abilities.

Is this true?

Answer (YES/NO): NO